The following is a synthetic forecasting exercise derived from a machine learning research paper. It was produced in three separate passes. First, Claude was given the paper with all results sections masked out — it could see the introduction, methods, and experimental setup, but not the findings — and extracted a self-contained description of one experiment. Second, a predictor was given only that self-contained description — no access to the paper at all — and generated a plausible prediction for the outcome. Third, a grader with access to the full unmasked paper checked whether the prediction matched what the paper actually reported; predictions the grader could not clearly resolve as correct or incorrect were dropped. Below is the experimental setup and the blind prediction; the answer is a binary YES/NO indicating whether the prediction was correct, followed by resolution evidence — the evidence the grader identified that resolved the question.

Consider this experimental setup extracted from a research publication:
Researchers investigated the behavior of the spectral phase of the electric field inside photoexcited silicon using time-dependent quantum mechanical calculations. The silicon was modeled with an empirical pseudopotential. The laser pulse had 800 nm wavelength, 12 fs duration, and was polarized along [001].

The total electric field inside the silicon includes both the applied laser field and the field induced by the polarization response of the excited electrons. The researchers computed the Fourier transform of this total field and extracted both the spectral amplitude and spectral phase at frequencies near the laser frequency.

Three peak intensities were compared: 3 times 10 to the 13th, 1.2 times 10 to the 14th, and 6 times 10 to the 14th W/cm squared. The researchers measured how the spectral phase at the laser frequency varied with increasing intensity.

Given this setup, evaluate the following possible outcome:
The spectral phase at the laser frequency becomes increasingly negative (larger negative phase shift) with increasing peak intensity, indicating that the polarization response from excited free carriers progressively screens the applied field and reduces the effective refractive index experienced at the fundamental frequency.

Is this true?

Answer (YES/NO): NO